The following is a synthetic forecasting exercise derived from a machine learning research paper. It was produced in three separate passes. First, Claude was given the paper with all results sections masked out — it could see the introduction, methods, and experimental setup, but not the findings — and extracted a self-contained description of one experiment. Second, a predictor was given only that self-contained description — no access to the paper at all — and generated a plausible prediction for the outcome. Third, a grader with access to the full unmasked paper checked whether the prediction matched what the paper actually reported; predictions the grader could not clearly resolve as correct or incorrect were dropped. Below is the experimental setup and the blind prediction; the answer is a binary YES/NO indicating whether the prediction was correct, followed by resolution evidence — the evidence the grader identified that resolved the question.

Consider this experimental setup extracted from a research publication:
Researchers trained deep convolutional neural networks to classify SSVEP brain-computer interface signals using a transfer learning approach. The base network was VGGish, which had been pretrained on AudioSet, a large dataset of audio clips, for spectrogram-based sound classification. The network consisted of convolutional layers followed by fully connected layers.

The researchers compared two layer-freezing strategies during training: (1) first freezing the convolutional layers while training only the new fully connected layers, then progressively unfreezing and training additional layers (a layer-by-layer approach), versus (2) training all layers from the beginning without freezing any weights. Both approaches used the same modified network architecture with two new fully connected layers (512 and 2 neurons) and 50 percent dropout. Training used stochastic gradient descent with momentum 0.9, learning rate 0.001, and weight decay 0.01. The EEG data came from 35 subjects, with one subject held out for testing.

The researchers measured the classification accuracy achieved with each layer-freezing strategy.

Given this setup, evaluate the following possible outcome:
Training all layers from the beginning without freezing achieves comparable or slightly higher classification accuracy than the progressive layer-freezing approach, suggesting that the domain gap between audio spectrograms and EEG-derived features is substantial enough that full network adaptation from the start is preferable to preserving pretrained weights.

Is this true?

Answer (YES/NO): YES